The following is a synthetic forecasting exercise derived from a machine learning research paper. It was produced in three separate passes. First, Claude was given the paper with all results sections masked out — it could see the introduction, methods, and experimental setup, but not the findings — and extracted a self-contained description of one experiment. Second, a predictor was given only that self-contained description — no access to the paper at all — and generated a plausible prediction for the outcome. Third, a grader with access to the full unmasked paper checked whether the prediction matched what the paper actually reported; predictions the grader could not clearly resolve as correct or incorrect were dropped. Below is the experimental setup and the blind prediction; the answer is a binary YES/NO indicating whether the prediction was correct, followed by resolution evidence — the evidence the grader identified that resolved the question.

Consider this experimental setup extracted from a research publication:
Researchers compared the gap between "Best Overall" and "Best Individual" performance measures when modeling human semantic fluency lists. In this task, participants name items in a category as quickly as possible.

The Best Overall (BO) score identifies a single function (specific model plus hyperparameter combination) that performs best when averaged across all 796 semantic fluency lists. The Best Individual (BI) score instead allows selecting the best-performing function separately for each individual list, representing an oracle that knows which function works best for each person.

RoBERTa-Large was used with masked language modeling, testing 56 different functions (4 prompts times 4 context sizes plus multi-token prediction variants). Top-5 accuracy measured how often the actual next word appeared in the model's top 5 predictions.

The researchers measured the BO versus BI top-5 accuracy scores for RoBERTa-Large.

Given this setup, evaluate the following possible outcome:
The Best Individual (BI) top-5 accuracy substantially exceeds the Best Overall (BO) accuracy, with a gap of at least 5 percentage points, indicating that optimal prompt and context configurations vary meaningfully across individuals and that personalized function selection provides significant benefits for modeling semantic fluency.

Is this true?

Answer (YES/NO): NO